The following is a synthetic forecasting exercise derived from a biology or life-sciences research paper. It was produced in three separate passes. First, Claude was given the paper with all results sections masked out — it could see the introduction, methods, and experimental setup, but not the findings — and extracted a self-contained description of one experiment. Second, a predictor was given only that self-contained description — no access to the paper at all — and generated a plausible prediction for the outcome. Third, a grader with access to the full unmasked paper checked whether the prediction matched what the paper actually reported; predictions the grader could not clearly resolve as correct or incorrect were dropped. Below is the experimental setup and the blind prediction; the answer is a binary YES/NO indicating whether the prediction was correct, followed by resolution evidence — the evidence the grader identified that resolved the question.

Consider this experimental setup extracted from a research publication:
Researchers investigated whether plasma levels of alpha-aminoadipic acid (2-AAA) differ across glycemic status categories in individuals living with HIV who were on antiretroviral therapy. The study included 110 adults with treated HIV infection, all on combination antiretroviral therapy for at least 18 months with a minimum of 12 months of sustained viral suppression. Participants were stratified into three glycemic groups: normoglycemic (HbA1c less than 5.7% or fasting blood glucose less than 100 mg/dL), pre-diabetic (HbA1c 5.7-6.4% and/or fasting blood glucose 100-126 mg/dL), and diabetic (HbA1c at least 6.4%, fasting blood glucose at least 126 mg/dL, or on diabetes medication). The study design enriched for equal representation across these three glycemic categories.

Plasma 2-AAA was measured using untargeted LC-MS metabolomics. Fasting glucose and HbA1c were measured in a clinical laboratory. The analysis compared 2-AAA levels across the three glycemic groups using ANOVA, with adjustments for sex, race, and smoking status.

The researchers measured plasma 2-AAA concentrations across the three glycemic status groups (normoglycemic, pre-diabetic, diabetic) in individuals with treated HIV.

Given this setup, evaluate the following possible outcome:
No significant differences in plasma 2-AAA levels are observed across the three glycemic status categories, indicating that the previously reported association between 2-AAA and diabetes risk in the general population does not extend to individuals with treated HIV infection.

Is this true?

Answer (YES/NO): NO